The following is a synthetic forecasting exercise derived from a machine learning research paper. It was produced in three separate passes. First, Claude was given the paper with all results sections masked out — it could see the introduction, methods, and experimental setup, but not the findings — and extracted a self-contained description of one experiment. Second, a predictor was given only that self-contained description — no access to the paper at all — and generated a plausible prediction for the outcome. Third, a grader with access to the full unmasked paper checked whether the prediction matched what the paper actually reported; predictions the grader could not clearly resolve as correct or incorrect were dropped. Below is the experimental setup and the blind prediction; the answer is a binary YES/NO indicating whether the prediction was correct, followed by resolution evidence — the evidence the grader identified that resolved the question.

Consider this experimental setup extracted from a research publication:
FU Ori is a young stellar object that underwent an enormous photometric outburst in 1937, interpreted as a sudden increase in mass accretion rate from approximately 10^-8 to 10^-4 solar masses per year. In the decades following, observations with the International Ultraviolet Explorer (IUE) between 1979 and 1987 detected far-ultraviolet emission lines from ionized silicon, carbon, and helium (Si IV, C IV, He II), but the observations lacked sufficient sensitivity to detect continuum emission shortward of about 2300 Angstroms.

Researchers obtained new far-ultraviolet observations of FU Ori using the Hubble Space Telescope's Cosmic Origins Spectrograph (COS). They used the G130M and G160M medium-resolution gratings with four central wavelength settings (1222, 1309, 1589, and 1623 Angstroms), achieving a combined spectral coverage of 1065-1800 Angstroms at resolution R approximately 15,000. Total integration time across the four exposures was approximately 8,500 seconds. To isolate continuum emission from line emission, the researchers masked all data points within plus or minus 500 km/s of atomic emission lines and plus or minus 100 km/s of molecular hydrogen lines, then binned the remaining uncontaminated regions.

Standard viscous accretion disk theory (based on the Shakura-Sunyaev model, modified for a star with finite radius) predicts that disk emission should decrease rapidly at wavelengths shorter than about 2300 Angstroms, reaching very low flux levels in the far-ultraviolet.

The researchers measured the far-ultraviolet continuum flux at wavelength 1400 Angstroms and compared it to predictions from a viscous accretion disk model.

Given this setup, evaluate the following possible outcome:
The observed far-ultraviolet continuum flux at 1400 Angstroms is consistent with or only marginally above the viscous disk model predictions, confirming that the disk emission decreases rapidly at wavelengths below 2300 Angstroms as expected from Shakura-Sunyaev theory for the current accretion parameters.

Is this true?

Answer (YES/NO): NO